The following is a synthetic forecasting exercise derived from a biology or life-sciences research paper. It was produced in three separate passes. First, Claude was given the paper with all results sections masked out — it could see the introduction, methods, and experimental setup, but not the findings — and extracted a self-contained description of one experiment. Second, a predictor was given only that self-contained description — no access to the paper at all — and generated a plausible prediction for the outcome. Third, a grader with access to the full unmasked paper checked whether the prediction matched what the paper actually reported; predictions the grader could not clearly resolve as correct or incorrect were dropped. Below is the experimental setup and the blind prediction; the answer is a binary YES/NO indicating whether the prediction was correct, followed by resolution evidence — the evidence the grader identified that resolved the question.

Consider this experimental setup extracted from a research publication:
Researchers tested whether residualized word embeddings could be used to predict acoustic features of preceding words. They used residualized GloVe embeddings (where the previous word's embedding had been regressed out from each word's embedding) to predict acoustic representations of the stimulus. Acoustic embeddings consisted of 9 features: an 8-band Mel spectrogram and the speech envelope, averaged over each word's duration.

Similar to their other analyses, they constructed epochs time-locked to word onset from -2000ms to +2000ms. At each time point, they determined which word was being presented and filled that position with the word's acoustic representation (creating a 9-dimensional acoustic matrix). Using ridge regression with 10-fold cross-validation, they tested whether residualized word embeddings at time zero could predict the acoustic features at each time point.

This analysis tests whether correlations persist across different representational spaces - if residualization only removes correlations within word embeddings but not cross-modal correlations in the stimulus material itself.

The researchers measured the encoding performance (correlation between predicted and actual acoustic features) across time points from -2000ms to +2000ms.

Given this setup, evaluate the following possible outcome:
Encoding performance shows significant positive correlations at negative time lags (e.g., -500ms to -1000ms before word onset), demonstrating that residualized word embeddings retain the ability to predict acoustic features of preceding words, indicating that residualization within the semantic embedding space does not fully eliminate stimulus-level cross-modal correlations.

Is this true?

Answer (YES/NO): YES